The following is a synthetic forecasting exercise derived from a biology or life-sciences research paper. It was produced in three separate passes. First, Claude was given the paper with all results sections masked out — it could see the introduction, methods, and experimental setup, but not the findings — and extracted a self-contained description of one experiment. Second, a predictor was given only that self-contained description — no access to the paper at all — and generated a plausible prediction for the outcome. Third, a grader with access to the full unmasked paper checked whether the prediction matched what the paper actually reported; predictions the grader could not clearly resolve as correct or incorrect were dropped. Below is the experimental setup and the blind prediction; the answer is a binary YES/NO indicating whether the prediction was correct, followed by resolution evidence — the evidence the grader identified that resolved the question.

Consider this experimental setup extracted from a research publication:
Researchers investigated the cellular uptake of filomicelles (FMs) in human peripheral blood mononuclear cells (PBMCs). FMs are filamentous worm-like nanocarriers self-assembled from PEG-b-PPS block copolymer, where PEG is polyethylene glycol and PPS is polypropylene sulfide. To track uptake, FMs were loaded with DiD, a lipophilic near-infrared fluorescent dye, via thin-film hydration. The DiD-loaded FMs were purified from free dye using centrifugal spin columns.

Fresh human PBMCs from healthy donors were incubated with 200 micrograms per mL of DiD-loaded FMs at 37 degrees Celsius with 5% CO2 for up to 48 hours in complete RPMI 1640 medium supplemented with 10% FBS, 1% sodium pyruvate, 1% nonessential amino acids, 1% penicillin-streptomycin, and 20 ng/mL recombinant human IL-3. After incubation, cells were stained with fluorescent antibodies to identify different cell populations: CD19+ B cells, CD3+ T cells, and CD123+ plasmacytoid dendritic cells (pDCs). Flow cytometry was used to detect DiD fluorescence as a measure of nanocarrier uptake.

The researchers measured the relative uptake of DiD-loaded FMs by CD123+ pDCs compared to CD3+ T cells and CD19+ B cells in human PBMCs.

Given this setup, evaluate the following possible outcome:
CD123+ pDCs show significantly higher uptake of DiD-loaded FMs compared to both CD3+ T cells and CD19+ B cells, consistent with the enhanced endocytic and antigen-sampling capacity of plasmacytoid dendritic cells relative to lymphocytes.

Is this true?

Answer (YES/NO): YES